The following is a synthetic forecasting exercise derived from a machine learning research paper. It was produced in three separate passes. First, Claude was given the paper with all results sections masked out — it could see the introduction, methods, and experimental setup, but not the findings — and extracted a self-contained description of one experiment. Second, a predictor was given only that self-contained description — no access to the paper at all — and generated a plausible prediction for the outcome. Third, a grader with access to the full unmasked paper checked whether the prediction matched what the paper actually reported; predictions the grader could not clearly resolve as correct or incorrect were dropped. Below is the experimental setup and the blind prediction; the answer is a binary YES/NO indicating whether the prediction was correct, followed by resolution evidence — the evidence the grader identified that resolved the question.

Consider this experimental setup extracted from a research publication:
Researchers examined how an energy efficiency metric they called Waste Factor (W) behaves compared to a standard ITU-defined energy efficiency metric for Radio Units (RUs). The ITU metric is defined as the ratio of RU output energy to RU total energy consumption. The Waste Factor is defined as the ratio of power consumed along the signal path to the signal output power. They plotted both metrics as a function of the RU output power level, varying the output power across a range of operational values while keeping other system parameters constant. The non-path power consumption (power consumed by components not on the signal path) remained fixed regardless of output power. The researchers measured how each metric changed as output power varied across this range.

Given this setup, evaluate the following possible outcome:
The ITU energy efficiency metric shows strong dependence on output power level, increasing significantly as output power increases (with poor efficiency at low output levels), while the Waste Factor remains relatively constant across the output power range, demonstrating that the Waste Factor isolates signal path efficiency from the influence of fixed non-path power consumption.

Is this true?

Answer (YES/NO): YES